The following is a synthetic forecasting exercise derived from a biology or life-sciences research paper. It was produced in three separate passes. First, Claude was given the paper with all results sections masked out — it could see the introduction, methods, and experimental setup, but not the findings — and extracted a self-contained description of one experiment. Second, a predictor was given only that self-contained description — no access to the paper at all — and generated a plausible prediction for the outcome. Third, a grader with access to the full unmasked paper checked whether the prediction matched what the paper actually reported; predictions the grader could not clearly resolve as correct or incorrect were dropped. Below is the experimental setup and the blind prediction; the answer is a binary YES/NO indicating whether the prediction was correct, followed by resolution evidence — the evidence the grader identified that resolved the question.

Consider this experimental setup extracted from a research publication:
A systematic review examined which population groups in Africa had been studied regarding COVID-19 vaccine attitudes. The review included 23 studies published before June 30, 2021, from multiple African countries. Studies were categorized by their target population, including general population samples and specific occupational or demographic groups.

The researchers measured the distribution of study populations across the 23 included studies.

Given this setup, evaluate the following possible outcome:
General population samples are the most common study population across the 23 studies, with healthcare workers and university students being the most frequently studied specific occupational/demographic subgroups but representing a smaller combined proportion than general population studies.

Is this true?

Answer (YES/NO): NO